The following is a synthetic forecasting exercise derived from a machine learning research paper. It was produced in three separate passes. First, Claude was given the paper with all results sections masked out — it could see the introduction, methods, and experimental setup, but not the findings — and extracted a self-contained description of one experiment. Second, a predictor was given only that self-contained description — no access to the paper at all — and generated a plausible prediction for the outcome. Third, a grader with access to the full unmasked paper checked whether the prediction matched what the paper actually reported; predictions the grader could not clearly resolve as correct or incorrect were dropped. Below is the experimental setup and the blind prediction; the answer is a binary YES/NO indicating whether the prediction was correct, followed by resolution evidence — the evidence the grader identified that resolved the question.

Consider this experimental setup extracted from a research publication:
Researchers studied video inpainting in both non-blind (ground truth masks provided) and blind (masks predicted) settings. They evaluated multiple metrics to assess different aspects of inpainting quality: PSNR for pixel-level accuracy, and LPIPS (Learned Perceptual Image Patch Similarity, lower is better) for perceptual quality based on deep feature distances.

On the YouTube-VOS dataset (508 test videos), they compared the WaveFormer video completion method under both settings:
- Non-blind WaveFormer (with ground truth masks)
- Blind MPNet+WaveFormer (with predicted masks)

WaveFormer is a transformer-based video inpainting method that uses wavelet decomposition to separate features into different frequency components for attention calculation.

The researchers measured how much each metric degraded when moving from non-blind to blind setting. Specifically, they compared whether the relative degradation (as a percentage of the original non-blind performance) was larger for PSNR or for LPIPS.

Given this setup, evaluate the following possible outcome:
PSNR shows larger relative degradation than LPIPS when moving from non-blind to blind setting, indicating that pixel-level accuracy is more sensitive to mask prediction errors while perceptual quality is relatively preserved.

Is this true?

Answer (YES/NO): NO